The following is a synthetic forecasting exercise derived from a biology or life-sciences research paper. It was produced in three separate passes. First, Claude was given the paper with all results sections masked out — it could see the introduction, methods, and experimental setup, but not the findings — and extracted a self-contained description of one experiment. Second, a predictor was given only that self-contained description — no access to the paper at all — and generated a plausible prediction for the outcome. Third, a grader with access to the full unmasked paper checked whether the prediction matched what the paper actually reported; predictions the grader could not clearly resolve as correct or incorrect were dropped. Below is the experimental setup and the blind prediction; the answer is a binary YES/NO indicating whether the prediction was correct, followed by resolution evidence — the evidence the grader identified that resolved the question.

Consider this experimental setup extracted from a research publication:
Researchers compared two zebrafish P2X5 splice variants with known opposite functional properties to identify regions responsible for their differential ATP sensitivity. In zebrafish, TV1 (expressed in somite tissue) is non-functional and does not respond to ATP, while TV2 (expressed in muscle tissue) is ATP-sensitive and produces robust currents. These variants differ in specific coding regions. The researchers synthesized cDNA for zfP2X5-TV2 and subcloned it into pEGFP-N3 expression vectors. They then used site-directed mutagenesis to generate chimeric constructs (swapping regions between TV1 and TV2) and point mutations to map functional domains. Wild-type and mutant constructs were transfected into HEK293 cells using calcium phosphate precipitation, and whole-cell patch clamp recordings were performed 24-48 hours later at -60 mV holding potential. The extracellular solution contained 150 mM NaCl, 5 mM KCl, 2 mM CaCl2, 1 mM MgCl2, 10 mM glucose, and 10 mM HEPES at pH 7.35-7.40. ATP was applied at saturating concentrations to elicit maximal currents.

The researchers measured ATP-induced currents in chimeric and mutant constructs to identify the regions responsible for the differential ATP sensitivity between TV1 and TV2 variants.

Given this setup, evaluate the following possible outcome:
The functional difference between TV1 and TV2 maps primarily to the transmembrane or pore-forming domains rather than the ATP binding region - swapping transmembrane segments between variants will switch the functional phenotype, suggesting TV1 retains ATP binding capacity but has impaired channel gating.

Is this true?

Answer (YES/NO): NO